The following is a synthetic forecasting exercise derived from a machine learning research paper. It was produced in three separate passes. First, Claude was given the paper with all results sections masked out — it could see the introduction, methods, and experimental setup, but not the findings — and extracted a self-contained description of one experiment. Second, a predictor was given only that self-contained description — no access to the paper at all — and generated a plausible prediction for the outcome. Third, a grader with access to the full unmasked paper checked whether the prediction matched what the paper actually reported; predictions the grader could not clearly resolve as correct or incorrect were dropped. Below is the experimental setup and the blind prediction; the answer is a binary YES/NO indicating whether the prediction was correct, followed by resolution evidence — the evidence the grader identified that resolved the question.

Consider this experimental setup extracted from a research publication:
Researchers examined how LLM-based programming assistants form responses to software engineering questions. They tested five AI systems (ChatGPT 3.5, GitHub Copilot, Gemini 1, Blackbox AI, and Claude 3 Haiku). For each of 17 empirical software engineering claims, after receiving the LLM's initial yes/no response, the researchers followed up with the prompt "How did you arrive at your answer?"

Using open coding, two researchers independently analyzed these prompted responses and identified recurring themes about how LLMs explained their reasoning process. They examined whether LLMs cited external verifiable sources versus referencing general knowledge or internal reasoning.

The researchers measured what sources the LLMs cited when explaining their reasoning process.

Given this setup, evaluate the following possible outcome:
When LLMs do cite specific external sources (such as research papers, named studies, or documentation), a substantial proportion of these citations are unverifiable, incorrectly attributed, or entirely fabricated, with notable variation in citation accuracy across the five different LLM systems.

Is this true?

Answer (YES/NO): NO